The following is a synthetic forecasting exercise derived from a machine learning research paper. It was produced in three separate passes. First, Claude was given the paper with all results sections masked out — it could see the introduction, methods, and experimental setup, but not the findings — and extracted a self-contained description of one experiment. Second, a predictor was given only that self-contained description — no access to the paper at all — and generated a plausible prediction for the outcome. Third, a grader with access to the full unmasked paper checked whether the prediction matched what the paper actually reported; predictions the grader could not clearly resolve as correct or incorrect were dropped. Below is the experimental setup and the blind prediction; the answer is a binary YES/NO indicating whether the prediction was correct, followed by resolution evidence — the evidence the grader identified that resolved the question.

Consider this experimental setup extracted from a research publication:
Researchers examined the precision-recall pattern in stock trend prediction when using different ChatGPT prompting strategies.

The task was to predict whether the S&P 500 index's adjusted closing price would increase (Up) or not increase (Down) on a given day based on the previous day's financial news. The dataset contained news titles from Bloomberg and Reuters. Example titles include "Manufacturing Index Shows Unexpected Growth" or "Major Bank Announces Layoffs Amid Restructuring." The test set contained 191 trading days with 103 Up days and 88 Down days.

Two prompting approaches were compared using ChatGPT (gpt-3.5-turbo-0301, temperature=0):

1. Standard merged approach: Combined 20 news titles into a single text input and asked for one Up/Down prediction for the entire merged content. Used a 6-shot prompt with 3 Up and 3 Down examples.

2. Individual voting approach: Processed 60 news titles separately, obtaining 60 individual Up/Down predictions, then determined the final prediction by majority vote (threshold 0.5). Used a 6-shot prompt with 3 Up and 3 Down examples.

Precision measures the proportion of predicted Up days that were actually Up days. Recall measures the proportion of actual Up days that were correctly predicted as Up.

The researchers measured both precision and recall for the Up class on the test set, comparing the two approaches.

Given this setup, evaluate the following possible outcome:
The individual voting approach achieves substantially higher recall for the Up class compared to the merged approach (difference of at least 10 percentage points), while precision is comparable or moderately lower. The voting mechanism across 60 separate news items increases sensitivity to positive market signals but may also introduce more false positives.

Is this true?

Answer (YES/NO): NO